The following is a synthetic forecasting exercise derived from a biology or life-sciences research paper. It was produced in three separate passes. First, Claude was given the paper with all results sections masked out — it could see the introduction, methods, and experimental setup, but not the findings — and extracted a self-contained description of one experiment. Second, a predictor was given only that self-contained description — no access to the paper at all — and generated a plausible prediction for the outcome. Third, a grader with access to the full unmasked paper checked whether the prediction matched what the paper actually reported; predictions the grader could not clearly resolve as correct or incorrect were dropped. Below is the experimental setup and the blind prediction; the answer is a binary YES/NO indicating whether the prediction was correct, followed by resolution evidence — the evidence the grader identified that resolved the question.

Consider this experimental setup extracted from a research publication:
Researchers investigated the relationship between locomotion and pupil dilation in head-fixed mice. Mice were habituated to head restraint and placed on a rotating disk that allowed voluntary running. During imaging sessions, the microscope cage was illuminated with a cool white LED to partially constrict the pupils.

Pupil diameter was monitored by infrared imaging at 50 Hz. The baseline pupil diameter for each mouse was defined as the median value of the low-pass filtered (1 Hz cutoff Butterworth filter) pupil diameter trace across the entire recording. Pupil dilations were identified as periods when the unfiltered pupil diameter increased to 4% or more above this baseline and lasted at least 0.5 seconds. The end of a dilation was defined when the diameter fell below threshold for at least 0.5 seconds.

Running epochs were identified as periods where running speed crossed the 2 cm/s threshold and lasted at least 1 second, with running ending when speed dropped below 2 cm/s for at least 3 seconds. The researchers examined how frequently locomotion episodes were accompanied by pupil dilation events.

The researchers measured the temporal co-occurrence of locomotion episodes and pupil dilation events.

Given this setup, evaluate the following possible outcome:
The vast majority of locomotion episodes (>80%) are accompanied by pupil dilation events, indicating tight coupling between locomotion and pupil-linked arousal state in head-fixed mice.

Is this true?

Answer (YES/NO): YES